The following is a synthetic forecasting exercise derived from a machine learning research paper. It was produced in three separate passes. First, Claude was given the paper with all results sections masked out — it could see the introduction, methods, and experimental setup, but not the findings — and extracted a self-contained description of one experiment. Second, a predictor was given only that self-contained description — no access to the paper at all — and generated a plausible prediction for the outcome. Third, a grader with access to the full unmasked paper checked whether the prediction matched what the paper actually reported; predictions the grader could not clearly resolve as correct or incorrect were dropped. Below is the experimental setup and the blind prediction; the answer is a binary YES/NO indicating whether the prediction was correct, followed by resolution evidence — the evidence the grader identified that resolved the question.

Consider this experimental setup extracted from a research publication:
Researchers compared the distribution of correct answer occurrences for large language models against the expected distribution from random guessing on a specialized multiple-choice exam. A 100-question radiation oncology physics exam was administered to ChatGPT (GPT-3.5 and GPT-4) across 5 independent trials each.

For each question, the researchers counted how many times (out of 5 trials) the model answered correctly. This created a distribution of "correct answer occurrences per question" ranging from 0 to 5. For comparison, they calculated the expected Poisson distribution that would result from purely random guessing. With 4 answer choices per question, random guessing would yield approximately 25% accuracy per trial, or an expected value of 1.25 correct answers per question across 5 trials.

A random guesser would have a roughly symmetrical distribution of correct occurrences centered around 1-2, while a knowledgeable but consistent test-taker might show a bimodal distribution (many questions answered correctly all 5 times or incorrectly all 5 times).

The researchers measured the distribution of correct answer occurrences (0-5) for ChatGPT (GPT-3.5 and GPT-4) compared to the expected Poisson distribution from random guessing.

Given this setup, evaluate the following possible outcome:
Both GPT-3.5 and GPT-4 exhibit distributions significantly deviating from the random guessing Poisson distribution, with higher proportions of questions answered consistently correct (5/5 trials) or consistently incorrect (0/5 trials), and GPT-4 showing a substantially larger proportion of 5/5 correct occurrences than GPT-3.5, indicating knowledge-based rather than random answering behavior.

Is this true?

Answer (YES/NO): YES